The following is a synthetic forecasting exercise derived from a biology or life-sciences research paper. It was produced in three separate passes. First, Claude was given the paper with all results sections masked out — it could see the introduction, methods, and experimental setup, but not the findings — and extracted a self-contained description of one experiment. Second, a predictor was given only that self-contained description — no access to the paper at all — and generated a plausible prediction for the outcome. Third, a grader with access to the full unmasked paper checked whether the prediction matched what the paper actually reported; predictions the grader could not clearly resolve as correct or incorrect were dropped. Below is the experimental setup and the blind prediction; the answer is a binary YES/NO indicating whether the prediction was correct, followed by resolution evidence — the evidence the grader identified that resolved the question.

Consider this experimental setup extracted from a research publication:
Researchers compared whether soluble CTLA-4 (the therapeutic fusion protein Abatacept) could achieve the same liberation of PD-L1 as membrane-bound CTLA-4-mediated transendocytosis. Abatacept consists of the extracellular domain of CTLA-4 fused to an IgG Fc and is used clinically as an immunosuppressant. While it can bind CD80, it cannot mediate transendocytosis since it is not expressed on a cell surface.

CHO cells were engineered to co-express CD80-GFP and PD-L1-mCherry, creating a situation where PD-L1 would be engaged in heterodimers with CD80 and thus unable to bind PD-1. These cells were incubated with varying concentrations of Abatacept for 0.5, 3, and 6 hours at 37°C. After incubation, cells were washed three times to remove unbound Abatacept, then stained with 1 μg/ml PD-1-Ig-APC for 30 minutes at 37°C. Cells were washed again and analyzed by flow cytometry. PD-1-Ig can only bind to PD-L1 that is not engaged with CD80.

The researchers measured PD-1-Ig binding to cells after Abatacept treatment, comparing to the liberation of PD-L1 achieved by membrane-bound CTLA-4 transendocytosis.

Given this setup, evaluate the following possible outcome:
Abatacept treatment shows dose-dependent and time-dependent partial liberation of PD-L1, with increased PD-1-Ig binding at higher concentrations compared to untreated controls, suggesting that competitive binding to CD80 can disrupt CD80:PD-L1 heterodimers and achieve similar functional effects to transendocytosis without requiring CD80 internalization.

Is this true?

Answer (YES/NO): NO